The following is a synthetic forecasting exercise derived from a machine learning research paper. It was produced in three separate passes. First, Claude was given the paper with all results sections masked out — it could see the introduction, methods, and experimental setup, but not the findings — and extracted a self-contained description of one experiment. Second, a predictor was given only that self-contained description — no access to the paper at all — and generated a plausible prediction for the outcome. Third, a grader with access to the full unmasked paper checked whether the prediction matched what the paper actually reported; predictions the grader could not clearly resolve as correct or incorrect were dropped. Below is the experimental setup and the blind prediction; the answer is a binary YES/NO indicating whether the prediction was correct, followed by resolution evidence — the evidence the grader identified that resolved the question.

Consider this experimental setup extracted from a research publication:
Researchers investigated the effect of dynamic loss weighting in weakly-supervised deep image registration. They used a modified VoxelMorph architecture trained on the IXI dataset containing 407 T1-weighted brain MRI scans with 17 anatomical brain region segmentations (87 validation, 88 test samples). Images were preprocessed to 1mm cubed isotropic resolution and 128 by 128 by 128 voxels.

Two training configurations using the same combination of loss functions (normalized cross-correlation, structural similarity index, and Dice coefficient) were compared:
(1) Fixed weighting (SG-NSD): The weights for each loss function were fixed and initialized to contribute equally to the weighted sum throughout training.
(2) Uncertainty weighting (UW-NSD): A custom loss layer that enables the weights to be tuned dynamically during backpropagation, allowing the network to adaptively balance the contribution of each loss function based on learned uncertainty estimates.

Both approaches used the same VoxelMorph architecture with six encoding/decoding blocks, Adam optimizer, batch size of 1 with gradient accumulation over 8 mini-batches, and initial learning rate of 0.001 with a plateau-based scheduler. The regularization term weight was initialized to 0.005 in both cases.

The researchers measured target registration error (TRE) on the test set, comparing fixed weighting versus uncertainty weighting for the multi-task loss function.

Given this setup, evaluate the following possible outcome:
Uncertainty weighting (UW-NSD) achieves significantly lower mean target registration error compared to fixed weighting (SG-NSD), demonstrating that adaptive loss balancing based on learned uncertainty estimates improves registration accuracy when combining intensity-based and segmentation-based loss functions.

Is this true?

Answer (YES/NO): NO